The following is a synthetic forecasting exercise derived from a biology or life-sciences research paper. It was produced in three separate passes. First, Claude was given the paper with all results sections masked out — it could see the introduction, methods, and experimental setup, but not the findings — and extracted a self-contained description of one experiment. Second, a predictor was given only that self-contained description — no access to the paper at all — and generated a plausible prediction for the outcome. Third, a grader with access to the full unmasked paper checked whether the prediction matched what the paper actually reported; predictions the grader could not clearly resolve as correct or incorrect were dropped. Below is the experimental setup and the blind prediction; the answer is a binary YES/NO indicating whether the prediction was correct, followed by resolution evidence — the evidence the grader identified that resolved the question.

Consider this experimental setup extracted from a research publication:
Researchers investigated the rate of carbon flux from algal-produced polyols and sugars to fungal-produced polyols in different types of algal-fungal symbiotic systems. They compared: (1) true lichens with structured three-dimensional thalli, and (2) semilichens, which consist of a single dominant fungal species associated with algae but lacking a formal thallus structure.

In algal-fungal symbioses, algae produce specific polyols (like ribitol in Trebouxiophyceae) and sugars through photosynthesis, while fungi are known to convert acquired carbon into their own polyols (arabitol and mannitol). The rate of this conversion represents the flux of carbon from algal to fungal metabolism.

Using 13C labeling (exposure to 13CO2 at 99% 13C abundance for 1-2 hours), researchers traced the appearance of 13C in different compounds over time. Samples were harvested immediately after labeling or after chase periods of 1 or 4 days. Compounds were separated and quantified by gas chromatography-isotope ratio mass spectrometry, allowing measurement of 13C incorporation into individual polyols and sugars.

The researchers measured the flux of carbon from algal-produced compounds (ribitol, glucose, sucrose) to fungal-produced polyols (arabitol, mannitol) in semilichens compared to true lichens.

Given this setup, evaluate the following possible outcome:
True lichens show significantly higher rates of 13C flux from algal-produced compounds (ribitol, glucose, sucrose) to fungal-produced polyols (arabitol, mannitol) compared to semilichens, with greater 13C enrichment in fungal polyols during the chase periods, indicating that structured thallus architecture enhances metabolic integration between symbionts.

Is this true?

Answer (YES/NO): YES